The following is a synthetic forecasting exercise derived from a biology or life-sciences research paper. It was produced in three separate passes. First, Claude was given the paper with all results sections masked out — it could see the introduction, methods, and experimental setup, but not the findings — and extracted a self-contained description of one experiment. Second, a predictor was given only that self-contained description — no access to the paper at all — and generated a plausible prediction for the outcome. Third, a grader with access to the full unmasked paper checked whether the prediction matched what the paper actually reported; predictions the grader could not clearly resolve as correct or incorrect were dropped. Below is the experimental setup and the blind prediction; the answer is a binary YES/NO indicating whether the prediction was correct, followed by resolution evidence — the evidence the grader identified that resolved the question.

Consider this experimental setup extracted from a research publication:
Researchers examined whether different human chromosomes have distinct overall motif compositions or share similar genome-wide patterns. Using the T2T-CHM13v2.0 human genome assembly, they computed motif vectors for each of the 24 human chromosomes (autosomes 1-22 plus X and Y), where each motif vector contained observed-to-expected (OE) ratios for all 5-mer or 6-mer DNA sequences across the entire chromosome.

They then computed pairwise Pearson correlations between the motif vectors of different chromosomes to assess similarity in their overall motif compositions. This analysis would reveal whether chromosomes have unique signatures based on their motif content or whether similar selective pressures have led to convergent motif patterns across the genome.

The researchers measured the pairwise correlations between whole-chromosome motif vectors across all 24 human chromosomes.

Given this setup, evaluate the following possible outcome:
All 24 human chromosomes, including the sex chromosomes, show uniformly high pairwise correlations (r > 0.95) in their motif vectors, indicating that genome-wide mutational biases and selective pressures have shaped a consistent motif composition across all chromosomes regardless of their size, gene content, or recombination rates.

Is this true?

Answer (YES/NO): NO